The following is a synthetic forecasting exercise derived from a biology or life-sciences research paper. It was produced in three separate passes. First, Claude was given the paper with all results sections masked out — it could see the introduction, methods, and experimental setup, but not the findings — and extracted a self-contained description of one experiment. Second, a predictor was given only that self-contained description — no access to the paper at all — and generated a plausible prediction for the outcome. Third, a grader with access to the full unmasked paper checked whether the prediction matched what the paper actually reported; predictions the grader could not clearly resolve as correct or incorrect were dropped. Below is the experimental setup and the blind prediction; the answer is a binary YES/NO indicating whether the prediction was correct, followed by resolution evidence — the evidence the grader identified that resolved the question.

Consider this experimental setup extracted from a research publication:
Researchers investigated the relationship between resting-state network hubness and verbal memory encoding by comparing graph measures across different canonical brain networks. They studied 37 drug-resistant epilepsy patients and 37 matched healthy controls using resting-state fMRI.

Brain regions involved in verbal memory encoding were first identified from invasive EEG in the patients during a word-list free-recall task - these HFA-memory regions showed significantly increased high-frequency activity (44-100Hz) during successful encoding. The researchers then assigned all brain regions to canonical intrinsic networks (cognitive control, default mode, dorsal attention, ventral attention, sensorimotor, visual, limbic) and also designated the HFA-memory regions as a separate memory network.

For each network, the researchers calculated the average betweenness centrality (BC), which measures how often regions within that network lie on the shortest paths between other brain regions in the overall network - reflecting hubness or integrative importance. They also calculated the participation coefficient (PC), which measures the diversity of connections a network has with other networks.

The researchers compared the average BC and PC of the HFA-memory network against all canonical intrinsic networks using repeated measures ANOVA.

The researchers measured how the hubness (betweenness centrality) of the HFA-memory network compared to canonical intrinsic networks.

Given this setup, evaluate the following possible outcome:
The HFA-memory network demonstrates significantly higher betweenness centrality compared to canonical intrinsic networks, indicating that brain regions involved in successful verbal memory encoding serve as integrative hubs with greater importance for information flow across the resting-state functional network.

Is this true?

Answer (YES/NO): NO